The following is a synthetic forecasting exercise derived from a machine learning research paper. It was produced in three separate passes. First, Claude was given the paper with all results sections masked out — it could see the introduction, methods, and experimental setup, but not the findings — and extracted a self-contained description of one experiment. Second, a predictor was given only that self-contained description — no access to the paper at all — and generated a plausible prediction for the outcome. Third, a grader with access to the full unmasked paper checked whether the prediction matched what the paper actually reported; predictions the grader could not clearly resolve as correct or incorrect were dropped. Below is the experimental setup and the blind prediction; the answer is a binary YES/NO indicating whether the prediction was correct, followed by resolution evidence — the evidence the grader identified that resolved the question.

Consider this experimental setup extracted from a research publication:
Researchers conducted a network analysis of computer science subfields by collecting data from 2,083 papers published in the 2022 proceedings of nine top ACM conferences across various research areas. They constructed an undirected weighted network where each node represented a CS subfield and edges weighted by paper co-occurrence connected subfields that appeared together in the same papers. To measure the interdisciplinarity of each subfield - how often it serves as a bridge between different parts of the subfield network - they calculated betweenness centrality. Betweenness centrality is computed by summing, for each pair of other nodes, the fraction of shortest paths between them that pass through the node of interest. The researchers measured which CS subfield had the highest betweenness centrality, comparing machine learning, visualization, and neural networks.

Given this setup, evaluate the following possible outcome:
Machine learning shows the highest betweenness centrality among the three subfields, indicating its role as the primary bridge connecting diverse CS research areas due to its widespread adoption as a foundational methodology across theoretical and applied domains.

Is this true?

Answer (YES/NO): YES